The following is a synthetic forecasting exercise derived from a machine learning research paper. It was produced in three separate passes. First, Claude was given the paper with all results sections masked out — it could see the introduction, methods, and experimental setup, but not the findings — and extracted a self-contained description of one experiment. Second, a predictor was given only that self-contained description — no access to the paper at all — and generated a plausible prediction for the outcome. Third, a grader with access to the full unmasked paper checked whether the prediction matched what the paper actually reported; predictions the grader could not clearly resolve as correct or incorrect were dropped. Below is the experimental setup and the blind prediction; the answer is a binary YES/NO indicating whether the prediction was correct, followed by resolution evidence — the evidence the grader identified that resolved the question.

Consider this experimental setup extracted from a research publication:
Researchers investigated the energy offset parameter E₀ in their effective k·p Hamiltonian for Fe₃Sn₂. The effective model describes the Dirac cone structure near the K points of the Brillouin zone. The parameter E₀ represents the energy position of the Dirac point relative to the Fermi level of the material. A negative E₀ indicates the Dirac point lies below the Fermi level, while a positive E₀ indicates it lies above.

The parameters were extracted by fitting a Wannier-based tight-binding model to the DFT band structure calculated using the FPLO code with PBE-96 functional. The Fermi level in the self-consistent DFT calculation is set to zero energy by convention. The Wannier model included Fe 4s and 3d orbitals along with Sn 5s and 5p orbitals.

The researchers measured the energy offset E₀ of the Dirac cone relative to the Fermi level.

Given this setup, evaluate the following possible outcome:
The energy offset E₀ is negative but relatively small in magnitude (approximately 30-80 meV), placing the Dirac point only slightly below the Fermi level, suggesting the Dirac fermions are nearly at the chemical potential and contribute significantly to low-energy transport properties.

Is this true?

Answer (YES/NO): NO